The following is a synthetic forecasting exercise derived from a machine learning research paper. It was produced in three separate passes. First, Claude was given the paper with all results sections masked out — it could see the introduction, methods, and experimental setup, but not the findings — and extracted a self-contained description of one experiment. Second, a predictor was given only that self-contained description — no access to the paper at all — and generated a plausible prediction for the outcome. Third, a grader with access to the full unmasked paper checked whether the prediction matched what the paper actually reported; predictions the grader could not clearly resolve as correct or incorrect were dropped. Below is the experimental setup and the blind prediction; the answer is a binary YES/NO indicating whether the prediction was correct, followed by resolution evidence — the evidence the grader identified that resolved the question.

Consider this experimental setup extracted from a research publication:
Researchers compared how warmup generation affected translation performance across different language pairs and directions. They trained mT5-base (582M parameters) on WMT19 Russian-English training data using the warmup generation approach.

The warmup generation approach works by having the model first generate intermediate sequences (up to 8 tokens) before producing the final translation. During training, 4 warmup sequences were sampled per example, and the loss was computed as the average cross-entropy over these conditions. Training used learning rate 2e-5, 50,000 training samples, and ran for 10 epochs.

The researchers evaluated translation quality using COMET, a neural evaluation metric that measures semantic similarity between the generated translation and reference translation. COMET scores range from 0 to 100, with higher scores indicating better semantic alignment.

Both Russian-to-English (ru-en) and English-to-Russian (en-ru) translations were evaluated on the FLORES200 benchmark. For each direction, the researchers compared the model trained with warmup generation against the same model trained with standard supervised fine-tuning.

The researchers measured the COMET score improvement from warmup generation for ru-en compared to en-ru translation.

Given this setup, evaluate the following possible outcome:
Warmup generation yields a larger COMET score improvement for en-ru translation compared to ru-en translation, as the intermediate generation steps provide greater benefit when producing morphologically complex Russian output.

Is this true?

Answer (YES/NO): YES